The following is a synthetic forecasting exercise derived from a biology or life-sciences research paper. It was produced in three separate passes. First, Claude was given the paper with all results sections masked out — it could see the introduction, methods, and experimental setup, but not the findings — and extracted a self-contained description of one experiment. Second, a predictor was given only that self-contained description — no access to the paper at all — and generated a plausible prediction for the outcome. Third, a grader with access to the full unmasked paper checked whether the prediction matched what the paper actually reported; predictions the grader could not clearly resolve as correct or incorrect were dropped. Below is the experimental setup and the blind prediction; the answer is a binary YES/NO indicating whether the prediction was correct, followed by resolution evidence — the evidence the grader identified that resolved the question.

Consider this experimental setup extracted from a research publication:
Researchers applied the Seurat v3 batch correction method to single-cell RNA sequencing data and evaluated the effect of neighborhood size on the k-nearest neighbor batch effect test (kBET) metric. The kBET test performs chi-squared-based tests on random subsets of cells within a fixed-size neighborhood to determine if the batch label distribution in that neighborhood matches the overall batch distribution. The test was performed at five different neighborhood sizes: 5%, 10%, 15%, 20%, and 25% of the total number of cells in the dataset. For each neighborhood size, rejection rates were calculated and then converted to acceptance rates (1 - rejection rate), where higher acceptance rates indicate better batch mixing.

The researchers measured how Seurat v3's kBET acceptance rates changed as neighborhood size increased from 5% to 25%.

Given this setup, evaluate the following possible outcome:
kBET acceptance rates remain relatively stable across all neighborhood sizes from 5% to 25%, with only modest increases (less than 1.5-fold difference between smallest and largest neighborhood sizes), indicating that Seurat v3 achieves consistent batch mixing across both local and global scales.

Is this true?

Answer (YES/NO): NO